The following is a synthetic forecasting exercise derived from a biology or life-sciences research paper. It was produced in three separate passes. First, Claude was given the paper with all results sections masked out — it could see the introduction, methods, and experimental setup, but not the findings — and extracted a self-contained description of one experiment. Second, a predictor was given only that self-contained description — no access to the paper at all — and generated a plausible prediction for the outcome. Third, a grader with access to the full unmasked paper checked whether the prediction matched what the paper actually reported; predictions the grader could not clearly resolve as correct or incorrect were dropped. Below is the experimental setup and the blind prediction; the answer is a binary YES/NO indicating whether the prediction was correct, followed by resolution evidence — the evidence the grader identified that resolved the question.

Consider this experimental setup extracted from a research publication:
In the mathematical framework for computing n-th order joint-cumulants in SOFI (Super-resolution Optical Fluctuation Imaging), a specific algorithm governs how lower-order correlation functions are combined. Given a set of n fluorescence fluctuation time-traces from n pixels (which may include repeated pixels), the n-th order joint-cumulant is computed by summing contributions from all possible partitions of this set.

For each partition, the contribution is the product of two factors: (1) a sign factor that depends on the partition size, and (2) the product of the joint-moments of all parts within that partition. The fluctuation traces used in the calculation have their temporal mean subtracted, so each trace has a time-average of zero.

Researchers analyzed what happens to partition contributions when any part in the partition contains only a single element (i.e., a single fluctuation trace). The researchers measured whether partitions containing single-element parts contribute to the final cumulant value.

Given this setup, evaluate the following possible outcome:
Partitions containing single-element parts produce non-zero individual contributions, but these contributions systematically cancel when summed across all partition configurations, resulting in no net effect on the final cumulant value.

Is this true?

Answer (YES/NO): NO